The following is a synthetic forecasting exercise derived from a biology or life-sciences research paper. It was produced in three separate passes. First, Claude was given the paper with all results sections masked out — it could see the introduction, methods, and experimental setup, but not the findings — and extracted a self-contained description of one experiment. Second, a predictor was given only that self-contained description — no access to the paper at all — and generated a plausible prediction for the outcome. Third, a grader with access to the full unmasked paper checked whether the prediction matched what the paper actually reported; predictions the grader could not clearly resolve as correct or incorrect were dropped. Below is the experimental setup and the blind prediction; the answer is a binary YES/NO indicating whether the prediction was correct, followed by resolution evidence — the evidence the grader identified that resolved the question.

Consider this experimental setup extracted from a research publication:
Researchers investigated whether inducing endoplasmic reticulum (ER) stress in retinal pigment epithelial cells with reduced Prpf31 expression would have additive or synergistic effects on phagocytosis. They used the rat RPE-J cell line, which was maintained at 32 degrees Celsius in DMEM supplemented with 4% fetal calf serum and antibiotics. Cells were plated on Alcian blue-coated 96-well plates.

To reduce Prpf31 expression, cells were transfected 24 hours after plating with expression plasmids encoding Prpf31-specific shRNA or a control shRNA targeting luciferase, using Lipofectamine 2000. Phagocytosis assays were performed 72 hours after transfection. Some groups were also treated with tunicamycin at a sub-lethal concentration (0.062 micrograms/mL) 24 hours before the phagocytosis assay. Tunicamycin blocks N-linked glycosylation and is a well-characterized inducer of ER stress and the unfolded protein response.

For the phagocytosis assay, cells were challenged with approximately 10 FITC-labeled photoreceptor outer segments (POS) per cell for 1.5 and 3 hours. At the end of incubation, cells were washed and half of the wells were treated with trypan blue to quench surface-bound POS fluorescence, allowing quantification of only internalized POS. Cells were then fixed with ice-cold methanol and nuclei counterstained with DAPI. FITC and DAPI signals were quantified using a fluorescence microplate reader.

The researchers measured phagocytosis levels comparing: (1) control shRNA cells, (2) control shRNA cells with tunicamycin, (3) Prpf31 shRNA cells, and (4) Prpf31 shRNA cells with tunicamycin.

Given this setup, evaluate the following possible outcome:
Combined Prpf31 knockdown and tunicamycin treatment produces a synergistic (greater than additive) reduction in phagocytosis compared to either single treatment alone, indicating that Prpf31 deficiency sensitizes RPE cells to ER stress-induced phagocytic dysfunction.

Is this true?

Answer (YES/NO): YES